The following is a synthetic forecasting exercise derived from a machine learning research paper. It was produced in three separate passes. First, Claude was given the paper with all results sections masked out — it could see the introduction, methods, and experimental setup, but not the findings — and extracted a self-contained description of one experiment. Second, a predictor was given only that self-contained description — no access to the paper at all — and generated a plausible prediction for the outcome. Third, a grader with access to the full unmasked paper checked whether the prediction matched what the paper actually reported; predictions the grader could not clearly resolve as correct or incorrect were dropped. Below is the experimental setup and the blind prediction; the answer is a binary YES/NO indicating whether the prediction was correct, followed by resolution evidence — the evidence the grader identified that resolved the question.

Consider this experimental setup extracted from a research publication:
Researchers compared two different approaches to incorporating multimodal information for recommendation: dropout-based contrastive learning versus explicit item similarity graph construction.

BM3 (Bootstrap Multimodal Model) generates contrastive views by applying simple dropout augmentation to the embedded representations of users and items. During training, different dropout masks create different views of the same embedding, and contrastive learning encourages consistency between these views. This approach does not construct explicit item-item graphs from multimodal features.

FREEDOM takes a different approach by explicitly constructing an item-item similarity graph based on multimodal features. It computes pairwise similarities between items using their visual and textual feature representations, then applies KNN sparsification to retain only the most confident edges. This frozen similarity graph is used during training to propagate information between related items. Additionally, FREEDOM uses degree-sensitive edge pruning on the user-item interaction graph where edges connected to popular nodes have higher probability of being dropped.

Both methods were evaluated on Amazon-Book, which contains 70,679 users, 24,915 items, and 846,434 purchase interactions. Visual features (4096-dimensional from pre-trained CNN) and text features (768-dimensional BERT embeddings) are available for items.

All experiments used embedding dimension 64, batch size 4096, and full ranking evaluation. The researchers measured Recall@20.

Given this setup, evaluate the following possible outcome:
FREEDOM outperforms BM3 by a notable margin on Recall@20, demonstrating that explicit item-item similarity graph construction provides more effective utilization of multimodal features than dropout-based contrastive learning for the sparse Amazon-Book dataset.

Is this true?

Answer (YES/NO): YES